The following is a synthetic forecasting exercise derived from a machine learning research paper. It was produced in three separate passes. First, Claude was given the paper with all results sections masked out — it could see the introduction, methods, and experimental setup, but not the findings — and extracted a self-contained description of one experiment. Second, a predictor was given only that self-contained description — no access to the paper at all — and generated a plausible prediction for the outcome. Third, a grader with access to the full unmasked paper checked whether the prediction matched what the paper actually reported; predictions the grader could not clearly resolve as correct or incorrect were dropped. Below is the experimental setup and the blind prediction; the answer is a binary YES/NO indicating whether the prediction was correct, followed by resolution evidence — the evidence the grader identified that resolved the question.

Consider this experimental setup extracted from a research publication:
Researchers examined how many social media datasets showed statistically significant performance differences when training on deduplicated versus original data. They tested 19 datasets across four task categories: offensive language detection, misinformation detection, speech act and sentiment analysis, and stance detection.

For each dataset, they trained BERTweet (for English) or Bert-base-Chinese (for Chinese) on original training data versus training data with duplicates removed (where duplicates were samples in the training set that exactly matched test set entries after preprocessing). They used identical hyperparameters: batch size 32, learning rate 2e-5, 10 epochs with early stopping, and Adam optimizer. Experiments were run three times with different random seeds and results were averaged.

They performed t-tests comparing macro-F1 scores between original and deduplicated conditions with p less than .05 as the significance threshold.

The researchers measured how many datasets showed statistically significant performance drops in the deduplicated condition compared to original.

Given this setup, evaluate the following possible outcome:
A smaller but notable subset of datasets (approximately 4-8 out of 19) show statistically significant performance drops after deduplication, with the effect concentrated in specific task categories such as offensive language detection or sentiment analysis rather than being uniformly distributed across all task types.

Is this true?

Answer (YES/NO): NO